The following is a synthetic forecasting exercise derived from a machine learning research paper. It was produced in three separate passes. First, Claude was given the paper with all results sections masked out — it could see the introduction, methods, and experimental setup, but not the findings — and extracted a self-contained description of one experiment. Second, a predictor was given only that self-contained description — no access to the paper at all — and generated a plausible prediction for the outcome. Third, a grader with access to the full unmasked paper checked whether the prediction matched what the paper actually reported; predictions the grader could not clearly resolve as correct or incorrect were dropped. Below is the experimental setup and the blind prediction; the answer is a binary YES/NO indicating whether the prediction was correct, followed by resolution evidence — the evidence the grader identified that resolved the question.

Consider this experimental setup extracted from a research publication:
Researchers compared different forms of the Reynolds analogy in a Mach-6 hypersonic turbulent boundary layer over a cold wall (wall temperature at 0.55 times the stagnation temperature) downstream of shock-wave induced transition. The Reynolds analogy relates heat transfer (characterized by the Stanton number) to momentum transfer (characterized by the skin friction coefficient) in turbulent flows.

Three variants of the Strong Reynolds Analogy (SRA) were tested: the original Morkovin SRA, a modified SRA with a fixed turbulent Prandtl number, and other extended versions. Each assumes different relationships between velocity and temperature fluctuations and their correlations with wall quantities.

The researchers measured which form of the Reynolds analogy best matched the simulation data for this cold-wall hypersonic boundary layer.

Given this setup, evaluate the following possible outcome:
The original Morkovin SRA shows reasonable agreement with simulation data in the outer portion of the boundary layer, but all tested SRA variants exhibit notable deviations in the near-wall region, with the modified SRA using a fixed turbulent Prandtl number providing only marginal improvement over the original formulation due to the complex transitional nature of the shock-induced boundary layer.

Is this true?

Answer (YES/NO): NO